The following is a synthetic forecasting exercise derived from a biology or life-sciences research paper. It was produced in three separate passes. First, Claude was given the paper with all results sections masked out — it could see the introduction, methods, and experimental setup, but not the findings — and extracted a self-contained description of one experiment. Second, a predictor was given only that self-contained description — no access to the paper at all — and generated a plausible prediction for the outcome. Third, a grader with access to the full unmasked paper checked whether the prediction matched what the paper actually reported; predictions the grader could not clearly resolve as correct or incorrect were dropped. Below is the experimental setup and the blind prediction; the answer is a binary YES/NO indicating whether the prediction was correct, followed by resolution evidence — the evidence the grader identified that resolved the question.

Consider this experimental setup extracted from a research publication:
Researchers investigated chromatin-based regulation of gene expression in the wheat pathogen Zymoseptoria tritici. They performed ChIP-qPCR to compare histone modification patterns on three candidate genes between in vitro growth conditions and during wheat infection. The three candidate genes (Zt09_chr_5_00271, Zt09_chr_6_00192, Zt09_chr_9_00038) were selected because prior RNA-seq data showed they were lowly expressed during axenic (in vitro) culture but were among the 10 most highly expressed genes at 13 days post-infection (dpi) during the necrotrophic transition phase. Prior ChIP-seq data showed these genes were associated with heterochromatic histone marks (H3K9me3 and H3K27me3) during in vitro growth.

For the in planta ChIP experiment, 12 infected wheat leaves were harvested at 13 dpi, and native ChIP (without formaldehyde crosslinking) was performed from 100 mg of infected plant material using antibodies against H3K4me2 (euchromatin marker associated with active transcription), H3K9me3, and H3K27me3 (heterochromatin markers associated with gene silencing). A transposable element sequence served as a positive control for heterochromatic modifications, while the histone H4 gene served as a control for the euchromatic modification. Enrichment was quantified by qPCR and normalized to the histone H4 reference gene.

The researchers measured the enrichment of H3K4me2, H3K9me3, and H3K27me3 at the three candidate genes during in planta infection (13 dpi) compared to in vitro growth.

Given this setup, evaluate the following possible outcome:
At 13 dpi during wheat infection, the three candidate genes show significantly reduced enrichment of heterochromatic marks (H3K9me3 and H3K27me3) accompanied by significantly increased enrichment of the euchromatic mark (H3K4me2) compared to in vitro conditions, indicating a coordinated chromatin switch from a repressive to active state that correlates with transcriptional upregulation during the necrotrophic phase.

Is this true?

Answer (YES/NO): NO